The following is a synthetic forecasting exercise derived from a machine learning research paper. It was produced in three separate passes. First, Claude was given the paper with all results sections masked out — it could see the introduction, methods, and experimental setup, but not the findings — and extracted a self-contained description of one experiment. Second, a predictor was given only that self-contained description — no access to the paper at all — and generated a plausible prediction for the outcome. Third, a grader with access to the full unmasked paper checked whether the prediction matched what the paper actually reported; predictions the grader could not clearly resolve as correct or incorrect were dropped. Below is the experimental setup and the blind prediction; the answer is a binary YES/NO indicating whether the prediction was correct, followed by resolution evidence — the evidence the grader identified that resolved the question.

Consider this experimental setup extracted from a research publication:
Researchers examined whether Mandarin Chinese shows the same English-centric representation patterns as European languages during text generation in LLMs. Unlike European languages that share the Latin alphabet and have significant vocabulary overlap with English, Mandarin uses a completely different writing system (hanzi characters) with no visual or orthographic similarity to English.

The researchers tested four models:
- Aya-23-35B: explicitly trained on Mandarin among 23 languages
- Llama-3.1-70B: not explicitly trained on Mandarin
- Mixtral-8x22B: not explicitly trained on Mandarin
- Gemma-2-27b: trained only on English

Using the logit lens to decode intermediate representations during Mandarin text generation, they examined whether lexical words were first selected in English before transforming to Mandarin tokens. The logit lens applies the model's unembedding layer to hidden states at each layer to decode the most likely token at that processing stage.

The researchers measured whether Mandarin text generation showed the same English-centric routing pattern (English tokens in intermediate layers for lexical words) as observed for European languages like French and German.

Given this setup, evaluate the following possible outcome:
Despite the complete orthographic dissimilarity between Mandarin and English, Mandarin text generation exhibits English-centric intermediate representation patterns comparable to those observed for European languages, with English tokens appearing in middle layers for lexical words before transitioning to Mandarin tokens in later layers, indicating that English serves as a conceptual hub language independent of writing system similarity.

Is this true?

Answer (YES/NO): YES